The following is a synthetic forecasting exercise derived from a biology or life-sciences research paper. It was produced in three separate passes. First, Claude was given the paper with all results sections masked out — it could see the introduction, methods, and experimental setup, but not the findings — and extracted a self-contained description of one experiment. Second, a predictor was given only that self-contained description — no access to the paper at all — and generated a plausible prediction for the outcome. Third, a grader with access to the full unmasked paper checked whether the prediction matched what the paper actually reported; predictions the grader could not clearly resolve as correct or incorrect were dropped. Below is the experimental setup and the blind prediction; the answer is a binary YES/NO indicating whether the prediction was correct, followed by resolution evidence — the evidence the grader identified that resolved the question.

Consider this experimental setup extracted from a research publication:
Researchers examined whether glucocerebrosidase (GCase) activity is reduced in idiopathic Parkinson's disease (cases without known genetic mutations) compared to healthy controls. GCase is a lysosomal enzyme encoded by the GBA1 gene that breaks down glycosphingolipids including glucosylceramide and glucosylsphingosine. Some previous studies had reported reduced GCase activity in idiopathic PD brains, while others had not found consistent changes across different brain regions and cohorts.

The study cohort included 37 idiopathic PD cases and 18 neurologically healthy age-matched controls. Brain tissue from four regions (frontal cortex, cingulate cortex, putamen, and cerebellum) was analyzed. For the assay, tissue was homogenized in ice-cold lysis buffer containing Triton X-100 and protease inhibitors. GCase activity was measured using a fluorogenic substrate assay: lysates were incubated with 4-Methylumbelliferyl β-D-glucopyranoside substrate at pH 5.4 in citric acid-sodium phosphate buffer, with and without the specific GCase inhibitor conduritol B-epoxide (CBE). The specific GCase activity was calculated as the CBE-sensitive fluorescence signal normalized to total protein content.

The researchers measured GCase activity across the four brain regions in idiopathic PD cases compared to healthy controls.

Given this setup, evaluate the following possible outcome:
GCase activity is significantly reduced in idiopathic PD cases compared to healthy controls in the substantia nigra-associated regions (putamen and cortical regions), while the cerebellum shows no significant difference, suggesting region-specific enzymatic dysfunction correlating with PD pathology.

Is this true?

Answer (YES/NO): NO